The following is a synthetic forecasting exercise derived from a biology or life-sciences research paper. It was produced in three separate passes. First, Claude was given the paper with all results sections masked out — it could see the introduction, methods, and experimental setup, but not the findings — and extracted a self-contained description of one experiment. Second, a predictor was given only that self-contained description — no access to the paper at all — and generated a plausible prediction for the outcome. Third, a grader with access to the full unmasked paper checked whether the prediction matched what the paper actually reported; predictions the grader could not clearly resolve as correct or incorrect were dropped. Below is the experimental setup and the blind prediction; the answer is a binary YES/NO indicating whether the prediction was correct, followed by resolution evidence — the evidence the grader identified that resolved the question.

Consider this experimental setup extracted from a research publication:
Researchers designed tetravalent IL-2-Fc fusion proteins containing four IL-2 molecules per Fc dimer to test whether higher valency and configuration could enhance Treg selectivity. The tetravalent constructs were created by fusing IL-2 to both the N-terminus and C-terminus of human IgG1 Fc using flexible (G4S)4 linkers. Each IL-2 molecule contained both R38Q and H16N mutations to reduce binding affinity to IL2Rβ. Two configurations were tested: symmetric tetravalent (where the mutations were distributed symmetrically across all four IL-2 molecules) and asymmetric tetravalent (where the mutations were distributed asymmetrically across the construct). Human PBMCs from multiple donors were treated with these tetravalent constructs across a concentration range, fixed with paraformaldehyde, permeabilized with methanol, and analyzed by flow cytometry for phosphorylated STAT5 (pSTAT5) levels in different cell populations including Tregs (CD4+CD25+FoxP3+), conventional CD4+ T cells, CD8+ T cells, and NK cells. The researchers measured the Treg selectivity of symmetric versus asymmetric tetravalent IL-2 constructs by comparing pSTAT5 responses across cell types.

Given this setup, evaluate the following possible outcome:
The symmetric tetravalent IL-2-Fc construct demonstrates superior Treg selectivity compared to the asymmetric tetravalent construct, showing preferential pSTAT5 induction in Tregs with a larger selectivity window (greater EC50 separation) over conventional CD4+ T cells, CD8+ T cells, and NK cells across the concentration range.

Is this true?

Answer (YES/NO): NO